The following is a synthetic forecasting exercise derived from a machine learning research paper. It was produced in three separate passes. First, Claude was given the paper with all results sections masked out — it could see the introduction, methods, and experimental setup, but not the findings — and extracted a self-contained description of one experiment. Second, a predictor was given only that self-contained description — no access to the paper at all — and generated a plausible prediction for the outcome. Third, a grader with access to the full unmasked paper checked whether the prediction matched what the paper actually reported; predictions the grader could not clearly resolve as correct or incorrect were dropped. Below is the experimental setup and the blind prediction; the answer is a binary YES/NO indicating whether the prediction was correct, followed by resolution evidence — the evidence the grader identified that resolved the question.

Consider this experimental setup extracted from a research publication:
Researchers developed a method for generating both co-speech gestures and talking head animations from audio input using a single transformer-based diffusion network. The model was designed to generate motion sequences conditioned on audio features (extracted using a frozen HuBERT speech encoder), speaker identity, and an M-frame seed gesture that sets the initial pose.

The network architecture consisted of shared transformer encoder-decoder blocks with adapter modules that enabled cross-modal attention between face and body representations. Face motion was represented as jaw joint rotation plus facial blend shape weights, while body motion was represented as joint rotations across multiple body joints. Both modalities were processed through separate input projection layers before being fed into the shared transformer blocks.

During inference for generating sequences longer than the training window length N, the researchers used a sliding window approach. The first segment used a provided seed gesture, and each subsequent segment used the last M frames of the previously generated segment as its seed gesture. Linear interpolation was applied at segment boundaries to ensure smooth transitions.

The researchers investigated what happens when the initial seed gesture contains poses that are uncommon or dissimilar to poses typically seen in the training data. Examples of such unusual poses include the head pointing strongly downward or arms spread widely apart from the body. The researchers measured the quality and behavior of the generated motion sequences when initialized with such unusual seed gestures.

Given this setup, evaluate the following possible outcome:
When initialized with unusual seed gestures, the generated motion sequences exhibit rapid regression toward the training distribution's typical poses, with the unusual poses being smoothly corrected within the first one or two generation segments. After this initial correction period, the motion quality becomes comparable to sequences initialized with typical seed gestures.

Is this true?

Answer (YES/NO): NO